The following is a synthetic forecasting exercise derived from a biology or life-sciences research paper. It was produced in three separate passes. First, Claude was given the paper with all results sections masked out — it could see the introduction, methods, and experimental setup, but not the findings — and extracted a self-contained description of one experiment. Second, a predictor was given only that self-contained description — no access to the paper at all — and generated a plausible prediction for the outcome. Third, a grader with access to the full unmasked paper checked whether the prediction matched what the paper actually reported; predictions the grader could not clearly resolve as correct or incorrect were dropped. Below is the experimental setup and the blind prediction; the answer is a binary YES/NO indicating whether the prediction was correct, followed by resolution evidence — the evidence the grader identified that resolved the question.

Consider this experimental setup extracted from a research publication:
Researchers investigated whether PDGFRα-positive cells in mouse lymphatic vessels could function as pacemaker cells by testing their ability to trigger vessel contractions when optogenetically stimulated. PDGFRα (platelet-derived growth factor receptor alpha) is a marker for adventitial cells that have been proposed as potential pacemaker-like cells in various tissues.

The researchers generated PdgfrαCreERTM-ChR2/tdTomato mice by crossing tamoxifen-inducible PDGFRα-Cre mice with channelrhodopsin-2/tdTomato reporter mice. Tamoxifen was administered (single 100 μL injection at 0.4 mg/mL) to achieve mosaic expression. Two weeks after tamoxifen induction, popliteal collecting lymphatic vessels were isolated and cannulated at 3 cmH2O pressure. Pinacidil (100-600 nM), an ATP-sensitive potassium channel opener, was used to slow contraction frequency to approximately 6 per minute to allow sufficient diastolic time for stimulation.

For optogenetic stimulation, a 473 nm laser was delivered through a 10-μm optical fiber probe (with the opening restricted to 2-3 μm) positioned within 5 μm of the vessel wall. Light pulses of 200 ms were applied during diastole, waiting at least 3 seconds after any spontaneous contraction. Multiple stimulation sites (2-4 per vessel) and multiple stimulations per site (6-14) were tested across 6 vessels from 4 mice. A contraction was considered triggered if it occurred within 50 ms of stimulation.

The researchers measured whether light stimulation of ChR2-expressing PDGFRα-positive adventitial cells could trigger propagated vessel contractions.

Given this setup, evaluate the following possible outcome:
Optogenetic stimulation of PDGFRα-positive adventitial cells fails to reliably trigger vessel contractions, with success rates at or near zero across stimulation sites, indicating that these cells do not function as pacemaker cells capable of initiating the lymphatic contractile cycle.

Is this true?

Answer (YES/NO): YES